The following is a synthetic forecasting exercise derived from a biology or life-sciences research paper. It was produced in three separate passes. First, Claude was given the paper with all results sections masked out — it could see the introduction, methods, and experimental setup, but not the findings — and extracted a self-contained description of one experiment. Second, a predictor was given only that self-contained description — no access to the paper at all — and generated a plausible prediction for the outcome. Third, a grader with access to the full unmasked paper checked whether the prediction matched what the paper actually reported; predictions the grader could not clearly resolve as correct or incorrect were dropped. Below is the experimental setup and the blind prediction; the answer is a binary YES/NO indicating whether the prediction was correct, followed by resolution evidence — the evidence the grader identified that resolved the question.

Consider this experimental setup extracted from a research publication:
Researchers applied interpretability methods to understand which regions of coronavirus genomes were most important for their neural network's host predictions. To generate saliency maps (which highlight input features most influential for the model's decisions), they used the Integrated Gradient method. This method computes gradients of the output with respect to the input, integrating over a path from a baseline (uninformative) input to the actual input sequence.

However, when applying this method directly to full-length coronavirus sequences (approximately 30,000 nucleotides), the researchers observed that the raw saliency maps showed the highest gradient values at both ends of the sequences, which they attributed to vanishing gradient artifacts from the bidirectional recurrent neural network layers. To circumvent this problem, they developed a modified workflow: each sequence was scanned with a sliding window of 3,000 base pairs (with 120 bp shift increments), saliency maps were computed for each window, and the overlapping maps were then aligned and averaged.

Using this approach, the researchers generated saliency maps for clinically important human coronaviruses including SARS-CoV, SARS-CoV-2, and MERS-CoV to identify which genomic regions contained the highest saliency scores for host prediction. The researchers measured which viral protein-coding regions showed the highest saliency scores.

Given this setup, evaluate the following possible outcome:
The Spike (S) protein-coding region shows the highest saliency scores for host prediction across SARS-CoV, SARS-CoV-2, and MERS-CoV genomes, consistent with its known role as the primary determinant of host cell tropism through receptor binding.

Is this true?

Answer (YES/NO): NO